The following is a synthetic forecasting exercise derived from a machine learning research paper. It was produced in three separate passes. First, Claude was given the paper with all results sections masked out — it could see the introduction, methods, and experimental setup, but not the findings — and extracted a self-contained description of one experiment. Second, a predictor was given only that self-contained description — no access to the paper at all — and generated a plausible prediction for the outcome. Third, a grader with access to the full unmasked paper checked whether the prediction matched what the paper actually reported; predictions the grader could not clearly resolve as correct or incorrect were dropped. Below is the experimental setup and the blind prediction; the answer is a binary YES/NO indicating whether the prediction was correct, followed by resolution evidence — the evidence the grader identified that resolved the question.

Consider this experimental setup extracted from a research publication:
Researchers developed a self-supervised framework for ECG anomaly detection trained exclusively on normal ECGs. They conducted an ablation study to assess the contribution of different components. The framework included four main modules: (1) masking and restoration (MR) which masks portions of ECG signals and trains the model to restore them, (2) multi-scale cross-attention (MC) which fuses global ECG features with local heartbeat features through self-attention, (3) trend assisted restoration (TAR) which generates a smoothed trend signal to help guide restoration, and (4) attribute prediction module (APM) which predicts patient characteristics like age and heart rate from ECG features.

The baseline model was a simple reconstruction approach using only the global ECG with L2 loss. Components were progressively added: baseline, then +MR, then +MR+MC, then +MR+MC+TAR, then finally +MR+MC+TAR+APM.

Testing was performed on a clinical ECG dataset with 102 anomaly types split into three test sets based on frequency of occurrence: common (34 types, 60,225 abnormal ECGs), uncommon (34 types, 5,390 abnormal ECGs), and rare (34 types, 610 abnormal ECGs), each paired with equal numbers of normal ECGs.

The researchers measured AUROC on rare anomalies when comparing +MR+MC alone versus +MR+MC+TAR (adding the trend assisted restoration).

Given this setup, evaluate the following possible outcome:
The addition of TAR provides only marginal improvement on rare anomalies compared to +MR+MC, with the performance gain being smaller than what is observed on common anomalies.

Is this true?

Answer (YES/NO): NO